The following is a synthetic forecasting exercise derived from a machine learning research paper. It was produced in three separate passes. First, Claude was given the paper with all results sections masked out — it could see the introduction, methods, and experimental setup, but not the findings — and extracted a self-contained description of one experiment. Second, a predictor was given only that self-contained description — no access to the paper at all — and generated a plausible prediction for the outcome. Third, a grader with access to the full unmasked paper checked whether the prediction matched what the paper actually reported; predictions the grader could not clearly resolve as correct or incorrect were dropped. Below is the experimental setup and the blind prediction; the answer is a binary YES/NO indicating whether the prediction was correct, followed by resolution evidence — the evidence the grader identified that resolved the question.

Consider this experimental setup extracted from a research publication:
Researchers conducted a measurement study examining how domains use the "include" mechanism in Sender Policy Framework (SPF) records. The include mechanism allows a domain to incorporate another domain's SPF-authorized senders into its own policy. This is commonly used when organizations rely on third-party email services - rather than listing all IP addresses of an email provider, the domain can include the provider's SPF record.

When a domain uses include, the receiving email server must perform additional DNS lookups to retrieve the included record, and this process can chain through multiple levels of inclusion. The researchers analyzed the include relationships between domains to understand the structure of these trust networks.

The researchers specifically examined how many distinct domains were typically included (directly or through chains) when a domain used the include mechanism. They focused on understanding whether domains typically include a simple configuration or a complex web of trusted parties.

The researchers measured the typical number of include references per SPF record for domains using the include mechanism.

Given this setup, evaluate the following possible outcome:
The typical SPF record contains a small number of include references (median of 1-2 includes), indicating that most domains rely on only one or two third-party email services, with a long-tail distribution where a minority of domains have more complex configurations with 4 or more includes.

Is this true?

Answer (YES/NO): YES